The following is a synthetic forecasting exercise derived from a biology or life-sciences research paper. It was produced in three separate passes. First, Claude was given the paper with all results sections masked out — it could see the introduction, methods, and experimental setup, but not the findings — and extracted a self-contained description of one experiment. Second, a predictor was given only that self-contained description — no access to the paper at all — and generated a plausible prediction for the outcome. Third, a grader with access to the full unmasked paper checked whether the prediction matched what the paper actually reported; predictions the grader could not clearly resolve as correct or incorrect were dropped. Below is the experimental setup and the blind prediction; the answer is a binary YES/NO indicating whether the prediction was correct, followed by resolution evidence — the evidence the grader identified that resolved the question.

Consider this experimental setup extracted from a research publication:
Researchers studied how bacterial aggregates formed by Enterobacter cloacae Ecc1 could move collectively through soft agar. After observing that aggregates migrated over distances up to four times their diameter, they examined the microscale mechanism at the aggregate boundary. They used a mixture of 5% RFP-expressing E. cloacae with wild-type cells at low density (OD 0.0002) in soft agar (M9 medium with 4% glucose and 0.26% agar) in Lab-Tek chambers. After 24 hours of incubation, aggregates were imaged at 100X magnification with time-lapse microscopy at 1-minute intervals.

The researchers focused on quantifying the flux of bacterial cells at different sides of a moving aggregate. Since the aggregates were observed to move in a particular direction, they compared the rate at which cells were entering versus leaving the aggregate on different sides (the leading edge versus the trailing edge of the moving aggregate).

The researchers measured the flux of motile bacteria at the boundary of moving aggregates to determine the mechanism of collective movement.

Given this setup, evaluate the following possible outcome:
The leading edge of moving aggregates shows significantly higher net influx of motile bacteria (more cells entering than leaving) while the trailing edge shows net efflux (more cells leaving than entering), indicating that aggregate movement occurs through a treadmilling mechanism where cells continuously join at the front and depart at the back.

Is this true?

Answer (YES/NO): YES